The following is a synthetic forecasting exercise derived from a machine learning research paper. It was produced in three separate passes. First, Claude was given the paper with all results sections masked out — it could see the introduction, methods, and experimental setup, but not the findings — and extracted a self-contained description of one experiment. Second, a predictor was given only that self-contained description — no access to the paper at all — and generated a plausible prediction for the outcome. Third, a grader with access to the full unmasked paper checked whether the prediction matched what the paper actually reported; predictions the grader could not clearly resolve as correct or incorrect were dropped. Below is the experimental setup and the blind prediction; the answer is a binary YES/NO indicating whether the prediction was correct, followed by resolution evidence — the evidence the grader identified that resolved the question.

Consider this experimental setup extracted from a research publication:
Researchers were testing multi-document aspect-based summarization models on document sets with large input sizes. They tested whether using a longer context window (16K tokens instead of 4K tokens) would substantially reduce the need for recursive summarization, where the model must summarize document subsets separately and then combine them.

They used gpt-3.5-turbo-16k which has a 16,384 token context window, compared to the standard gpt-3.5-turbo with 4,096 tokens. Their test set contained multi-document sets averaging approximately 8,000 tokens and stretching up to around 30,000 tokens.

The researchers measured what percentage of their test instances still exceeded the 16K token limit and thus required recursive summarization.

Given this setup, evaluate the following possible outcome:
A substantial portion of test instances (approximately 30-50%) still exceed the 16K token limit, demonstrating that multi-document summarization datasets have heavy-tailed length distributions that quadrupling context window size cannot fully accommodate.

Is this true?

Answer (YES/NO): NO